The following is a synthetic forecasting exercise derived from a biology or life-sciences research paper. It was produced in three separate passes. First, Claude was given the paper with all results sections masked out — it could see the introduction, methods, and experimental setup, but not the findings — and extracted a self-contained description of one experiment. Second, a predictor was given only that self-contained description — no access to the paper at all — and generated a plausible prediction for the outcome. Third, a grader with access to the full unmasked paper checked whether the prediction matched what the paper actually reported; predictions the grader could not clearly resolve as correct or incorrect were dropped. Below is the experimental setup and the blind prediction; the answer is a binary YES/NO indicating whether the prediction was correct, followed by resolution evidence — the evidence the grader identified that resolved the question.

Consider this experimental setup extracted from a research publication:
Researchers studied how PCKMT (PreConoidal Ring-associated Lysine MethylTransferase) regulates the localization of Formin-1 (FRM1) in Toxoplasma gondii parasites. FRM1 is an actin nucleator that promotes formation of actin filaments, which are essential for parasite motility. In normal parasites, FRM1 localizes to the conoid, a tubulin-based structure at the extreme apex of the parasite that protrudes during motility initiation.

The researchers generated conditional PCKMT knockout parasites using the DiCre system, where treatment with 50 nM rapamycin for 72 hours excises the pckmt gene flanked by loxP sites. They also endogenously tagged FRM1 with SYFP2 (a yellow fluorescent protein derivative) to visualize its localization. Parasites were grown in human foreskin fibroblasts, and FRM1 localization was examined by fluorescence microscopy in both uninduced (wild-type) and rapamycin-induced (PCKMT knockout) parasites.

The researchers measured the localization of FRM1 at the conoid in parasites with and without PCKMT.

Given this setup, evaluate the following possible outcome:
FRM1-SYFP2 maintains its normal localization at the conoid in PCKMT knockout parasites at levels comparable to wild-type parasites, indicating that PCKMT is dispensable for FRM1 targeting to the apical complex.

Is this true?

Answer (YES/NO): NO